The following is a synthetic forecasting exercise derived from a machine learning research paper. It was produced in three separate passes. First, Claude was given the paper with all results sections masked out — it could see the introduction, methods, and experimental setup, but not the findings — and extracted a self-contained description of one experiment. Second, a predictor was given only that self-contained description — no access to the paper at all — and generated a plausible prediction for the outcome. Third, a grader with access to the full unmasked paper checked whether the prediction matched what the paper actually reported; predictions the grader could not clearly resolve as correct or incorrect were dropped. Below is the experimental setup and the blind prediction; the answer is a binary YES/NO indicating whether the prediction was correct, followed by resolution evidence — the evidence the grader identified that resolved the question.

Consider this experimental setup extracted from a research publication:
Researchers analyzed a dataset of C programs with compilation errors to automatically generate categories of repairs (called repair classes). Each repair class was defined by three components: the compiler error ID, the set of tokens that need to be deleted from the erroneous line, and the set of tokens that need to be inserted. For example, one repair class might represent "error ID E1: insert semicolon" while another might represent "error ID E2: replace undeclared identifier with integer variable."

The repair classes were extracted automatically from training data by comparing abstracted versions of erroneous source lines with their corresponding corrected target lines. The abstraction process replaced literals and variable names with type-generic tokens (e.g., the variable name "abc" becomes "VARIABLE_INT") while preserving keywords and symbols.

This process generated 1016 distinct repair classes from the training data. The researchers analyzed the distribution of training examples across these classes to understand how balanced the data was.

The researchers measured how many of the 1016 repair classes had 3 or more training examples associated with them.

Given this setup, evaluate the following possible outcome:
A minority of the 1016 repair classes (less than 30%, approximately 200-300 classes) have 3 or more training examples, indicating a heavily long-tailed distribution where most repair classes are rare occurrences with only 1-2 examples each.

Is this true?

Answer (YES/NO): NO